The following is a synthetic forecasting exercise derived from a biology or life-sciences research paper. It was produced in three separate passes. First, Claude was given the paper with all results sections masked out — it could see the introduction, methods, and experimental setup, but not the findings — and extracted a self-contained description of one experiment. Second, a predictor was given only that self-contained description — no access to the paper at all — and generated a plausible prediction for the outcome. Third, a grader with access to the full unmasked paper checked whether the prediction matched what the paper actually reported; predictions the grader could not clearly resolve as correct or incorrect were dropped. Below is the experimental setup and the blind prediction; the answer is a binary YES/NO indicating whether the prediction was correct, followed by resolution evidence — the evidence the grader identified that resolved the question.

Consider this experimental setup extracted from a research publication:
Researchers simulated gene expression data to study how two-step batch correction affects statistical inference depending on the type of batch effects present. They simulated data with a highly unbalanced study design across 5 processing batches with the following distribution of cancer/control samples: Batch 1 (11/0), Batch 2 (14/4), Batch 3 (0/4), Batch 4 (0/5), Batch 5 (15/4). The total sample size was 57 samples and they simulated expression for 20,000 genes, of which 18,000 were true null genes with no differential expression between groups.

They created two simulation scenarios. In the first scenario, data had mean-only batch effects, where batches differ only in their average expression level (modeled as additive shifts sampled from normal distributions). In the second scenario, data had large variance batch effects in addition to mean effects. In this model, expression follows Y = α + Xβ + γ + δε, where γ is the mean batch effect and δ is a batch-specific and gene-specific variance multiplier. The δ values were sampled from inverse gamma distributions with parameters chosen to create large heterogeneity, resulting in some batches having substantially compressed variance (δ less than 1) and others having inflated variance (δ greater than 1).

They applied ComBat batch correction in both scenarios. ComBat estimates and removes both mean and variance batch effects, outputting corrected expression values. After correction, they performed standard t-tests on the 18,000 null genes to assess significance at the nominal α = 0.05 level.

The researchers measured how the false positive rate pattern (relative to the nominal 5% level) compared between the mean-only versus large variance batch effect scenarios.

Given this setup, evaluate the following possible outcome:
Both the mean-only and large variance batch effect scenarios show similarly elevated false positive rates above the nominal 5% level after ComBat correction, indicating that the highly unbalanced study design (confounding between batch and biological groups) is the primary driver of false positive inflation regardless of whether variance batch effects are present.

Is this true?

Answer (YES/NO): NO